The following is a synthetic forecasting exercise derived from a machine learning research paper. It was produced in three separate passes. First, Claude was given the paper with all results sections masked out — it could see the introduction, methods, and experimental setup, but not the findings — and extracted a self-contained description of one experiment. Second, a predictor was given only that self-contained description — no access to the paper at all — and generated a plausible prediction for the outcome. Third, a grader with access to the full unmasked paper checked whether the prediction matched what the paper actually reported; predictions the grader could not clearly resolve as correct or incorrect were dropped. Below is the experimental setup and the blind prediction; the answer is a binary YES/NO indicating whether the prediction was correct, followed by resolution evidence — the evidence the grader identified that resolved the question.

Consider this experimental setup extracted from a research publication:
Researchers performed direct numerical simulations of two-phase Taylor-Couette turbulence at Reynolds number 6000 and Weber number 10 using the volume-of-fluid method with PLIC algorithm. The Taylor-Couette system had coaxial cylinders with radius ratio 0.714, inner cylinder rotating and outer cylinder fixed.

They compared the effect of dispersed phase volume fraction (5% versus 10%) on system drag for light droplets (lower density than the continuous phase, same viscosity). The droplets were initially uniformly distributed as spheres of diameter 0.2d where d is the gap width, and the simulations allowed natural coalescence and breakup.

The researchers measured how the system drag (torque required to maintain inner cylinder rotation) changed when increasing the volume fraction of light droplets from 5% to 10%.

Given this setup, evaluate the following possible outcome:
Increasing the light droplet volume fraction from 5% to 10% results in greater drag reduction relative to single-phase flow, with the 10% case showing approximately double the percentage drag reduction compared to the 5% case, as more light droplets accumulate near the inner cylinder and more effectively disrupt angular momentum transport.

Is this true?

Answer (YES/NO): NO